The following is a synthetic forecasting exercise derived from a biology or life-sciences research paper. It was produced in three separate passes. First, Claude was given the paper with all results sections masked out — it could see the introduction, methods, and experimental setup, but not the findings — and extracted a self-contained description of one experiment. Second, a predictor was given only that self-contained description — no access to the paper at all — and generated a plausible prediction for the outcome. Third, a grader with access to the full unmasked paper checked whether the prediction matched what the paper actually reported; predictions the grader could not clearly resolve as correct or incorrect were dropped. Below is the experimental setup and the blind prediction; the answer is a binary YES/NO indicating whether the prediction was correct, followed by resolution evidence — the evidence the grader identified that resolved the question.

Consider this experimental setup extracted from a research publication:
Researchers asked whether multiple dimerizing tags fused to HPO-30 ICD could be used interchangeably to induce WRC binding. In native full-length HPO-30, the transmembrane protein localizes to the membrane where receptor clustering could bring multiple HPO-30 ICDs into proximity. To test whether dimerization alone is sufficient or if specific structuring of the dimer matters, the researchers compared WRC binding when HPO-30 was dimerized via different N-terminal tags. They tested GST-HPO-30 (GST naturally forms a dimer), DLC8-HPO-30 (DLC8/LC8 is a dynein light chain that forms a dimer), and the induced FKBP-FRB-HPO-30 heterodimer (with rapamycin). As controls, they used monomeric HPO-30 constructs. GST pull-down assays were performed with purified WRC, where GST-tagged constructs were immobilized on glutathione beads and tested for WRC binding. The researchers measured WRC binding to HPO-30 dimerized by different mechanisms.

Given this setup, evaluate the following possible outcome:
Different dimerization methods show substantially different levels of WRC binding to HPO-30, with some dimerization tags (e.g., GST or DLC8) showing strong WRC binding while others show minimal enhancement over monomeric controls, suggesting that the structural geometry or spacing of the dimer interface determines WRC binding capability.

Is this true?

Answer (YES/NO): NO